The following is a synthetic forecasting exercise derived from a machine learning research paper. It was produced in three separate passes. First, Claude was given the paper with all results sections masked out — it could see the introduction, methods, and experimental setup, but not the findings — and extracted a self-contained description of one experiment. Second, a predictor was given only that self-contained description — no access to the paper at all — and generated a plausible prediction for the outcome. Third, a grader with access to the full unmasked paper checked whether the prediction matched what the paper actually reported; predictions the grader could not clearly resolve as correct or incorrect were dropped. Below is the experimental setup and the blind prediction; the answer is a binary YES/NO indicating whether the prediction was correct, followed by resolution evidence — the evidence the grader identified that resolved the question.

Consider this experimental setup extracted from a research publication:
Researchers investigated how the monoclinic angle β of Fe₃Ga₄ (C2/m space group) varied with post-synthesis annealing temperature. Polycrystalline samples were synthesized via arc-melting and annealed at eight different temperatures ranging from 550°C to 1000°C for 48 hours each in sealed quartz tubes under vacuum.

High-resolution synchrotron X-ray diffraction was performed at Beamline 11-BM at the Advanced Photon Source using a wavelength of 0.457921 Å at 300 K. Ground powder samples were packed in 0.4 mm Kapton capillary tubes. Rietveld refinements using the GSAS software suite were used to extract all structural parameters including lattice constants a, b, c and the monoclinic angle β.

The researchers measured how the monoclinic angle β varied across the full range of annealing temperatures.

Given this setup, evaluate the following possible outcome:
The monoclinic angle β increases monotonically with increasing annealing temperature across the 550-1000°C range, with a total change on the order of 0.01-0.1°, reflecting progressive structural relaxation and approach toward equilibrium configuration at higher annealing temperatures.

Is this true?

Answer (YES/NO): NO